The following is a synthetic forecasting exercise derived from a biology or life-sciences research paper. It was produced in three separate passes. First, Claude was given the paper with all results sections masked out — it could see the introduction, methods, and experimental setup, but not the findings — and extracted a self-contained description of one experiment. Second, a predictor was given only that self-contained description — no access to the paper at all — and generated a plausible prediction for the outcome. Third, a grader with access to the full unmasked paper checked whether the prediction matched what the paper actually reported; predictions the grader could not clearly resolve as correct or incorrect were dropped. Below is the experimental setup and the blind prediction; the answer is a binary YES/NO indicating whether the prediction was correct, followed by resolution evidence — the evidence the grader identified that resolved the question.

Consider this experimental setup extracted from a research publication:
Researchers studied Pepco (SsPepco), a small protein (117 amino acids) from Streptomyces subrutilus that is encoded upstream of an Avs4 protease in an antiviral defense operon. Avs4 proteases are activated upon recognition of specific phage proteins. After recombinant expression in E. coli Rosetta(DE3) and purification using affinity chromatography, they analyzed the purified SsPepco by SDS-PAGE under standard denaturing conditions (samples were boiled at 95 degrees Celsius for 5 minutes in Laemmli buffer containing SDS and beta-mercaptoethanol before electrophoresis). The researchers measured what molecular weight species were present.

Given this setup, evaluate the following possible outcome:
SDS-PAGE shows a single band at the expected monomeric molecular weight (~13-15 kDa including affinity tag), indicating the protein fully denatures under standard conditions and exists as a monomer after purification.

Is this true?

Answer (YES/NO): NO